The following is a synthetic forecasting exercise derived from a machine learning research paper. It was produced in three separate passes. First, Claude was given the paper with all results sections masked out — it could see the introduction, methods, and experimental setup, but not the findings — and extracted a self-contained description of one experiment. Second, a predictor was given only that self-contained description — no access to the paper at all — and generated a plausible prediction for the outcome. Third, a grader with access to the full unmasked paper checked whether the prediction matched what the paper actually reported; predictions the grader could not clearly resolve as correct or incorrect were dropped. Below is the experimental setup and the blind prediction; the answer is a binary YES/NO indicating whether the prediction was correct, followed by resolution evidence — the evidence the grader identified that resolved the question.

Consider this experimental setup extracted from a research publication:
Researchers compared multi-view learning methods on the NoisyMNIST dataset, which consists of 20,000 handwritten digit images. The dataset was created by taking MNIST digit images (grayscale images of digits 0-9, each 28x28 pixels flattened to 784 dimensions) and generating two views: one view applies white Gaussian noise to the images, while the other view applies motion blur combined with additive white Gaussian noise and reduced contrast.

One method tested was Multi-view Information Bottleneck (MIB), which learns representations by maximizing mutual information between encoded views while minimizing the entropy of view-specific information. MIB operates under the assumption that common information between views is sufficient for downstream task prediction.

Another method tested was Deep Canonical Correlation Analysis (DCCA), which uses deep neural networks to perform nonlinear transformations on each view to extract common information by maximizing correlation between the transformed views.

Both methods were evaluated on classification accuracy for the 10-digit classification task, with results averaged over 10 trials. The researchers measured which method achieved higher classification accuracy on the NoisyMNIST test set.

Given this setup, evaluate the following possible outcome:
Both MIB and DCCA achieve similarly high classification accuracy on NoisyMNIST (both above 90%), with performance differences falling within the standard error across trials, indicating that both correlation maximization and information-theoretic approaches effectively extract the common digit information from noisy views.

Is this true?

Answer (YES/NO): NO